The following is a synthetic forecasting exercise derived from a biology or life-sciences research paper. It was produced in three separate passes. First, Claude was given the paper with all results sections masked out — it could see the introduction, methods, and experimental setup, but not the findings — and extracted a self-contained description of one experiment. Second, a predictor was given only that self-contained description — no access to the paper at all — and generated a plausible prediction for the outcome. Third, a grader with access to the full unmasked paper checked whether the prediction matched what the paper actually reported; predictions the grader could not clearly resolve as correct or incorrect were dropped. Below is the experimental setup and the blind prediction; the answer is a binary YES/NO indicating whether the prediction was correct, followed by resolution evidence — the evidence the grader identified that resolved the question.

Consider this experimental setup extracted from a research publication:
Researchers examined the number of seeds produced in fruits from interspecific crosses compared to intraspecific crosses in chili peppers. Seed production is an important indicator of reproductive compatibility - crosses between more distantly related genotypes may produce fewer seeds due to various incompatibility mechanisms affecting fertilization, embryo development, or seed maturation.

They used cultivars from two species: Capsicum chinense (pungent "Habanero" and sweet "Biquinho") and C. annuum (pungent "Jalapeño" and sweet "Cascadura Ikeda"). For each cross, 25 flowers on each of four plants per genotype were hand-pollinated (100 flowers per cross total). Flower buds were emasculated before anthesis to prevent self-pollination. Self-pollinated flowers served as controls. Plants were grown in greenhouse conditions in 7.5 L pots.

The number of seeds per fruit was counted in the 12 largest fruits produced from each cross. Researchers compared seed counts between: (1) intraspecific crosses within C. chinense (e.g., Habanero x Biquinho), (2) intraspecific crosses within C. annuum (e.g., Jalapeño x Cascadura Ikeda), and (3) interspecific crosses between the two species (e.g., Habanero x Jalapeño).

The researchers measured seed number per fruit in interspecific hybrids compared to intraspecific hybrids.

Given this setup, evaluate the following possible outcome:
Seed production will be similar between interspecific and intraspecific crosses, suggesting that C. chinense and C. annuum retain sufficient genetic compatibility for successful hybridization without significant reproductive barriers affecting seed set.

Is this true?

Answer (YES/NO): NO